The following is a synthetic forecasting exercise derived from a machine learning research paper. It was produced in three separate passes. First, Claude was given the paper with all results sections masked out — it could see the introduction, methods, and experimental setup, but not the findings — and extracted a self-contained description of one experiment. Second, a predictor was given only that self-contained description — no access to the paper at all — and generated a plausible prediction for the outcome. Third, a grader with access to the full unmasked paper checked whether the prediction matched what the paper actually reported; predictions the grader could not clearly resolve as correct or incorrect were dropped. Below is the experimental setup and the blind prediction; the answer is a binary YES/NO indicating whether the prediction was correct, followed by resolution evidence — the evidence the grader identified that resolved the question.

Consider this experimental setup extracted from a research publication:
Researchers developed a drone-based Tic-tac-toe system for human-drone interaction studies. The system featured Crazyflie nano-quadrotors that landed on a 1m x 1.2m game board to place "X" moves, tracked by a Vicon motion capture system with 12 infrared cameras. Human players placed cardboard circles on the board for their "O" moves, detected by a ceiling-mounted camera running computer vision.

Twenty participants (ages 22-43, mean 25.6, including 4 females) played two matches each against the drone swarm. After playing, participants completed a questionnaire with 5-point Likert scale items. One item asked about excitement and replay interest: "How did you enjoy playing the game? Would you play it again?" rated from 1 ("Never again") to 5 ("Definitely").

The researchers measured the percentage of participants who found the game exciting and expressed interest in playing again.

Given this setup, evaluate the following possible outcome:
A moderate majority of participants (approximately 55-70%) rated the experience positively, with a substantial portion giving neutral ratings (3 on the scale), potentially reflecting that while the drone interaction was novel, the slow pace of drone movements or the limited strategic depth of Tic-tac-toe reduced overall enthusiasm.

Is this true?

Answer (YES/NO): NO